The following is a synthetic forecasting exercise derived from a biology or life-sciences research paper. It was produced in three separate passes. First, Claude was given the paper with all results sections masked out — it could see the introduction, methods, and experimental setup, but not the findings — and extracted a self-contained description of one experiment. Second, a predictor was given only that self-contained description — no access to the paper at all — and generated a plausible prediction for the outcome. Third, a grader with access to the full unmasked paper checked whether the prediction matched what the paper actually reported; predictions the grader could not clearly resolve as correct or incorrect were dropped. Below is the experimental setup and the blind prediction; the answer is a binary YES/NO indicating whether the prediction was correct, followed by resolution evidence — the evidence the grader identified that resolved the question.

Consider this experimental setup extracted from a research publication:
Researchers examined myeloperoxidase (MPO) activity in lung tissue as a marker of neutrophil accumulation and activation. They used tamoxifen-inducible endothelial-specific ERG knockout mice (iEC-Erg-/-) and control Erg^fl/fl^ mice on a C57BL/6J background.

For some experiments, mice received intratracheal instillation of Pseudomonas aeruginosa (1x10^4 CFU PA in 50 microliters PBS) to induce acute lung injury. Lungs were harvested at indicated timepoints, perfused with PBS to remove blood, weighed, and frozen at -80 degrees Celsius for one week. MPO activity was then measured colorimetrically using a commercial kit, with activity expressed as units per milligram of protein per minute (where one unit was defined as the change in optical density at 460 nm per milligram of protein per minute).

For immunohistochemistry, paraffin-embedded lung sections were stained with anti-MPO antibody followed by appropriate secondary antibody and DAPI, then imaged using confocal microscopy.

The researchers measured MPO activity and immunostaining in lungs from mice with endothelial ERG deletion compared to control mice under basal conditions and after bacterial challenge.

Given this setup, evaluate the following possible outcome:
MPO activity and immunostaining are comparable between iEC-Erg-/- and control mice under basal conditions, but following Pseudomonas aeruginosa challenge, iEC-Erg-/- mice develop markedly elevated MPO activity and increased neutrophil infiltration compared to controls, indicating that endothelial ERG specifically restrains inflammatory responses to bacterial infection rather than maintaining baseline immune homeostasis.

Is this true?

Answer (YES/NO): NO